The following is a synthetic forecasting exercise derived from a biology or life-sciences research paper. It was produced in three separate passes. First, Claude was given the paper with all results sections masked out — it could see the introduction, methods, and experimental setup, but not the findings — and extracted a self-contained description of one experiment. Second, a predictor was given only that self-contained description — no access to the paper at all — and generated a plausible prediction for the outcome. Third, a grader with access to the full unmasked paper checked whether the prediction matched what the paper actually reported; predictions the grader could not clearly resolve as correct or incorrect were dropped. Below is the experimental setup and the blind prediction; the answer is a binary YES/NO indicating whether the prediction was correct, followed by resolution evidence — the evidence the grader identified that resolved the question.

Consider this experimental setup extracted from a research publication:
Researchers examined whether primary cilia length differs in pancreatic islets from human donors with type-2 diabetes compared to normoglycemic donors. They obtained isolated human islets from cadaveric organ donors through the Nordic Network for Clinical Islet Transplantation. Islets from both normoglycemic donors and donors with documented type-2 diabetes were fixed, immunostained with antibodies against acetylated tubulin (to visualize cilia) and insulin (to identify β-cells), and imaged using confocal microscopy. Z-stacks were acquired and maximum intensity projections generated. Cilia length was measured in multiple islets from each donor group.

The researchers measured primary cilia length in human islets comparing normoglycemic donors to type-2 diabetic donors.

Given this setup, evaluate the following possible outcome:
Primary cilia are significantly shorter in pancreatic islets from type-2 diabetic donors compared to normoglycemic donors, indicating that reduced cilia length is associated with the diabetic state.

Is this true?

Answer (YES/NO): YES